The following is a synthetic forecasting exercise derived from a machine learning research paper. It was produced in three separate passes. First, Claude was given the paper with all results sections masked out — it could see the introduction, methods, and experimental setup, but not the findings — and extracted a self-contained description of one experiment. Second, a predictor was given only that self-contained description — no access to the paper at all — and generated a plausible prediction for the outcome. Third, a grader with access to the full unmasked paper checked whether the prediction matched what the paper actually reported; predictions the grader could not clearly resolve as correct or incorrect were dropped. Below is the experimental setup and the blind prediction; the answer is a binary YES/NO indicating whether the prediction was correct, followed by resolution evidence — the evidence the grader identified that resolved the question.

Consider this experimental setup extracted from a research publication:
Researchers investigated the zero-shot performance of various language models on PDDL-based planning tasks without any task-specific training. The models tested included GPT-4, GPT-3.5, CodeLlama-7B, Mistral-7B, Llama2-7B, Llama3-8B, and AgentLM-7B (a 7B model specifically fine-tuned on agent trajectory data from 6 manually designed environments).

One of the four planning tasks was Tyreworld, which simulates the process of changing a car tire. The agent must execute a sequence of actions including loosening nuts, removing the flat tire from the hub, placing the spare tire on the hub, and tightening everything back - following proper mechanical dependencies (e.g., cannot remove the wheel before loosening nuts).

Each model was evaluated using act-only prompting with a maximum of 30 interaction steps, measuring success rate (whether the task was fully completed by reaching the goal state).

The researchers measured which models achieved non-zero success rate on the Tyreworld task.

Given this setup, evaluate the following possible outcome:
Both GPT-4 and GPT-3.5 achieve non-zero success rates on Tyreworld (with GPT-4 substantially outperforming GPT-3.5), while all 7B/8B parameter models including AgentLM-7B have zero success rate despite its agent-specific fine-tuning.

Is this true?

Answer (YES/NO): NO